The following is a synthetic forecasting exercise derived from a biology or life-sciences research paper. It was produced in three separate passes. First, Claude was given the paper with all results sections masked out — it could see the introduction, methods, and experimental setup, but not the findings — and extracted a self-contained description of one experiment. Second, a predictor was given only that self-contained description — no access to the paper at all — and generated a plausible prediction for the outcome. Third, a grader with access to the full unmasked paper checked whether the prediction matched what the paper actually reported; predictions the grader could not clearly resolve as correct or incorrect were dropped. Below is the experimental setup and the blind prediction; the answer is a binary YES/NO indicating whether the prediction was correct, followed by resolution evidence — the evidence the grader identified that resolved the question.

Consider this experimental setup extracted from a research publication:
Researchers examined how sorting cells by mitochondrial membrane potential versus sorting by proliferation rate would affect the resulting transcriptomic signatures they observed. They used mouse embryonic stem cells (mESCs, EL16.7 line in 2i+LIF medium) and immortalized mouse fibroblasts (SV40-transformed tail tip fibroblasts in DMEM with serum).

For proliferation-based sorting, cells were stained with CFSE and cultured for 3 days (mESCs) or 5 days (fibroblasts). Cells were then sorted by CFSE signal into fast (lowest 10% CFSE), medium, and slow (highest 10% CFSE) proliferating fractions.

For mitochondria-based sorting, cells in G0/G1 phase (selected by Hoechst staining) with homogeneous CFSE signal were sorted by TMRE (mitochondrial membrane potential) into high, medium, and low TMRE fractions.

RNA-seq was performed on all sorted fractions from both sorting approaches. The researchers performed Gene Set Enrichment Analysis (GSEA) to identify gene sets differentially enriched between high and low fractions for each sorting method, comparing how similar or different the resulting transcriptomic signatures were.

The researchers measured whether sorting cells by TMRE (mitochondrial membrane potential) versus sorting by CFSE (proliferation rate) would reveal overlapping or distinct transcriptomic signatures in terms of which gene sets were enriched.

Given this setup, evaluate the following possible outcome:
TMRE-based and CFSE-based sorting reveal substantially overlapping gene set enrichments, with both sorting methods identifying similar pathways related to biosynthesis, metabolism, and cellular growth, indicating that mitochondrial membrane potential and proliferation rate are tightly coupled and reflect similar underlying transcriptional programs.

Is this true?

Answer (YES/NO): NO